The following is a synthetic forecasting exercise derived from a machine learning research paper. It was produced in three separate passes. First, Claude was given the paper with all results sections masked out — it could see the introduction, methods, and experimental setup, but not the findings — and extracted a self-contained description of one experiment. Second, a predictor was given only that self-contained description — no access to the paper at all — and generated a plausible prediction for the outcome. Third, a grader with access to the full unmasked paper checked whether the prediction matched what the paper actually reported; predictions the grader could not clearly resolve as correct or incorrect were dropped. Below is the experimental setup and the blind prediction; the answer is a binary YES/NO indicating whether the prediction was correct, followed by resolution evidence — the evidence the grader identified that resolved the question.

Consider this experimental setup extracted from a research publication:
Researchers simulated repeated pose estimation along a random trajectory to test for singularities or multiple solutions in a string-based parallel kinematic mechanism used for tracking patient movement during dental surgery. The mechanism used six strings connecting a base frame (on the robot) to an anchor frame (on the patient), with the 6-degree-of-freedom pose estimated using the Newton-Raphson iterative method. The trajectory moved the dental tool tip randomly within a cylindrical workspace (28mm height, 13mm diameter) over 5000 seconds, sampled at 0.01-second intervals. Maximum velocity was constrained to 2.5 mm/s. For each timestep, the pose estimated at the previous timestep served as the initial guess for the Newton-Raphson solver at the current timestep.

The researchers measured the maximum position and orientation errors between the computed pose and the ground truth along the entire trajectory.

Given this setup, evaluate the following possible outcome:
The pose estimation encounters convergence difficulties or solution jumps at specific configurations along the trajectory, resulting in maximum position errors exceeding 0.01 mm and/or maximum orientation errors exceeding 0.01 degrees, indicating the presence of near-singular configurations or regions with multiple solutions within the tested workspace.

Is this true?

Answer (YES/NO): NO